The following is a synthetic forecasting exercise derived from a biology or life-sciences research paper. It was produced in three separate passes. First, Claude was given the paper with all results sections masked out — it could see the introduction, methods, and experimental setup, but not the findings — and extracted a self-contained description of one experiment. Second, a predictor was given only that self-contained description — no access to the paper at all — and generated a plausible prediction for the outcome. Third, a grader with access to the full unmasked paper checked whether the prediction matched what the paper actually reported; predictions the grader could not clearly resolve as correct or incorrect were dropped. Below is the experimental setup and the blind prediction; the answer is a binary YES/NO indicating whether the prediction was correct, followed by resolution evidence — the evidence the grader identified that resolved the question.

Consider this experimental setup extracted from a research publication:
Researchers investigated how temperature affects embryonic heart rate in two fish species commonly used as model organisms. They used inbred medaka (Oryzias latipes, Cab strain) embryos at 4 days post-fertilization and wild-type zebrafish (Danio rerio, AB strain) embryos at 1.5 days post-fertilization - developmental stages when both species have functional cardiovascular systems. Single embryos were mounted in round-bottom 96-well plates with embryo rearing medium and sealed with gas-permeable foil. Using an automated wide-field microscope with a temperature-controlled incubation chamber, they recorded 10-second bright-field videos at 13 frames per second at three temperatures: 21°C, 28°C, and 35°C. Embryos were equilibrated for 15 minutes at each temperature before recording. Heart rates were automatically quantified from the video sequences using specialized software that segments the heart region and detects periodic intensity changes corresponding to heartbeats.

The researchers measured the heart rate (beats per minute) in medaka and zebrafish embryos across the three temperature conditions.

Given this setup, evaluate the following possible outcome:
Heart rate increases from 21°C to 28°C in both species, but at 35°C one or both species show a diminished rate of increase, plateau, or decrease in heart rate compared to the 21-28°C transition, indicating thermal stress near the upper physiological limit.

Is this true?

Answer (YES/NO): NO